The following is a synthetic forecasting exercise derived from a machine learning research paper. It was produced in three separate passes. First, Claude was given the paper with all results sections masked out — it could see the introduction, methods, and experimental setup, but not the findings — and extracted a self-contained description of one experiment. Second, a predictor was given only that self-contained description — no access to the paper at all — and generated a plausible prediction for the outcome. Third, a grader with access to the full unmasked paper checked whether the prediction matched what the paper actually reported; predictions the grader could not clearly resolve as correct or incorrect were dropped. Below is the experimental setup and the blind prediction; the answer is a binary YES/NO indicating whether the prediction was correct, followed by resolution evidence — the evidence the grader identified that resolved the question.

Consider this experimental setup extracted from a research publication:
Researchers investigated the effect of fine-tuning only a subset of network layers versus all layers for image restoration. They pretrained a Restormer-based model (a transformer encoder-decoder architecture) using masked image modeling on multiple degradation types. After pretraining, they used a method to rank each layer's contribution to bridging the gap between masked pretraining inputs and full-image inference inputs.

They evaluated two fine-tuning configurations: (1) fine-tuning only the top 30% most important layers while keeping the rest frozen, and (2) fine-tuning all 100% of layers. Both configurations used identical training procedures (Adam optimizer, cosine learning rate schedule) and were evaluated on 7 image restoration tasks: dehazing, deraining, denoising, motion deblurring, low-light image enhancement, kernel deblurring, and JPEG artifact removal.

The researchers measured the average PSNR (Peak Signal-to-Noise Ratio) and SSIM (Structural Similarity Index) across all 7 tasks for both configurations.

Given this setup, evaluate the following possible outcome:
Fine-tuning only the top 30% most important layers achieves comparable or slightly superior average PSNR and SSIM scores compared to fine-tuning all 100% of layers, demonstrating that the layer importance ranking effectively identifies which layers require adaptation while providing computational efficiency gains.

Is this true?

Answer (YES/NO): NO